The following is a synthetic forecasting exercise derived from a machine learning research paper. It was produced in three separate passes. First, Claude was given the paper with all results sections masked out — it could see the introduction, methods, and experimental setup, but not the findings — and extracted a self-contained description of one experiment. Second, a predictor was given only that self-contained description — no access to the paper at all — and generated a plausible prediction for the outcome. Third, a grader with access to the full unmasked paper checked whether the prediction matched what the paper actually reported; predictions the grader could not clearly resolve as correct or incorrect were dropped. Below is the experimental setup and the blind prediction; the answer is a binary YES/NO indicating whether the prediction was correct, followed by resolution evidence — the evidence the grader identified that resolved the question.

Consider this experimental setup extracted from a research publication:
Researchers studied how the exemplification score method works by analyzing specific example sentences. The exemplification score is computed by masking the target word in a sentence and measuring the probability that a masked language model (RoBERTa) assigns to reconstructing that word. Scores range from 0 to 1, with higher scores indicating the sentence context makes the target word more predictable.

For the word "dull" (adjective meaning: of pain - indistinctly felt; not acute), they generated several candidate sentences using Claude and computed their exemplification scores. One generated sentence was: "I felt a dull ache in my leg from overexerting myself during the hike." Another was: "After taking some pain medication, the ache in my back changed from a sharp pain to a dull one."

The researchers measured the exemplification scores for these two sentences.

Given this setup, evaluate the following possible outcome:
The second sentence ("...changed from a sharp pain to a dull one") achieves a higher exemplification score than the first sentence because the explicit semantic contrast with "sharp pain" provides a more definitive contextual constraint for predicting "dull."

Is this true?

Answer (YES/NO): YES